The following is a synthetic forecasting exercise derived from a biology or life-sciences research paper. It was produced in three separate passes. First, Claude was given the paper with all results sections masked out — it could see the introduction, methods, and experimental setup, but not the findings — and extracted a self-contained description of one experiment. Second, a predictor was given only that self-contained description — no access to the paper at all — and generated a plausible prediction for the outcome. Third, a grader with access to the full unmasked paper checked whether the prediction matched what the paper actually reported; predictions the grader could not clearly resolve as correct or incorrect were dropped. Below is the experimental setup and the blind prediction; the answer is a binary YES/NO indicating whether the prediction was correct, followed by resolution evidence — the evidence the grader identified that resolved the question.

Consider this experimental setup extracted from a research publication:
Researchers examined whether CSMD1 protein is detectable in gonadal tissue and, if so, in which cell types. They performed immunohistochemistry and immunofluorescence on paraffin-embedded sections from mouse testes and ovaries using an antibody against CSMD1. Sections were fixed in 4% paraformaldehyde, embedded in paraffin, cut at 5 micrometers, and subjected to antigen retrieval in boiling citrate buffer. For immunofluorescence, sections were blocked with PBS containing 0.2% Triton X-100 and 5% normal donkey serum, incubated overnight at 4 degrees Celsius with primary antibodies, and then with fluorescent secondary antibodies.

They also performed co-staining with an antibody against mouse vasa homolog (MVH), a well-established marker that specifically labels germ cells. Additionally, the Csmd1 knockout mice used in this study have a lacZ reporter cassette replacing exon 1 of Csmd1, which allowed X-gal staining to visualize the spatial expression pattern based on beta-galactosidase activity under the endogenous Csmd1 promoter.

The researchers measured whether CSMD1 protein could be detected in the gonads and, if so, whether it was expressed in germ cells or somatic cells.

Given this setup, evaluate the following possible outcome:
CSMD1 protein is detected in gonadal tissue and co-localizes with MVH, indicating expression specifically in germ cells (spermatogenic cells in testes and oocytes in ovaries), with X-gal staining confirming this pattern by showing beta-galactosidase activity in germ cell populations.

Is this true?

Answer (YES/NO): NO